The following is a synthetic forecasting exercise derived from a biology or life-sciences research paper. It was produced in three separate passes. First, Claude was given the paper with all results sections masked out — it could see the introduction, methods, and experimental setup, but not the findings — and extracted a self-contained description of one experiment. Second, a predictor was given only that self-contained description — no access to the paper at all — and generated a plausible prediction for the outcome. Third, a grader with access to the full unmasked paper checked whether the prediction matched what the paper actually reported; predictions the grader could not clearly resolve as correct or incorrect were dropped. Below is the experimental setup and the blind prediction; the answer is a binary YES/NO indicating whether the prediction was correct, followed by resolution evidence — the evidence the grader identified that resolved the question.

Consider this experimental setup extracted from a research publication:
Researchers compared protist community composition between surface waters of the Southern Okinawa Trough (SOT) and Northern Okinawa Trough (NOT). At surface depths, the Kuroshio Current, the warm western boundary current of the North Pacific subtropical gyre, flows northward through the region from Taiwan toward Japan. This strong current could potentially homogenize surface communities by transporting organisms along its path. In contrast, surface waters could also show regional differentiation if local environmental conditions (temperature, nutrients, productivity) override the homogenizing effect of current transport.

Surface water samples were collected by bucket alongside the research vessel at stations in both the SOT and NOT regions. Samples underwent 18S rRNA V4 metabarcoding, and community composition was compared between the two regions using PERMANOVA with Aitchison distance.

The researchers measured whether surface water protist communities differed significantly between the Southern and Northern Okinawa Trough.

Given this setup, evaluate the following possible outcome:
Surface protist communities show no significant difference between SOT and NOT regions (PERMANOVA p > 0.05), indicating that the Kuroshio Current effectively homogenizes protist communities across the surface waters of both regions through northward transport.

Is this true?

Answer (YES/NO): NO